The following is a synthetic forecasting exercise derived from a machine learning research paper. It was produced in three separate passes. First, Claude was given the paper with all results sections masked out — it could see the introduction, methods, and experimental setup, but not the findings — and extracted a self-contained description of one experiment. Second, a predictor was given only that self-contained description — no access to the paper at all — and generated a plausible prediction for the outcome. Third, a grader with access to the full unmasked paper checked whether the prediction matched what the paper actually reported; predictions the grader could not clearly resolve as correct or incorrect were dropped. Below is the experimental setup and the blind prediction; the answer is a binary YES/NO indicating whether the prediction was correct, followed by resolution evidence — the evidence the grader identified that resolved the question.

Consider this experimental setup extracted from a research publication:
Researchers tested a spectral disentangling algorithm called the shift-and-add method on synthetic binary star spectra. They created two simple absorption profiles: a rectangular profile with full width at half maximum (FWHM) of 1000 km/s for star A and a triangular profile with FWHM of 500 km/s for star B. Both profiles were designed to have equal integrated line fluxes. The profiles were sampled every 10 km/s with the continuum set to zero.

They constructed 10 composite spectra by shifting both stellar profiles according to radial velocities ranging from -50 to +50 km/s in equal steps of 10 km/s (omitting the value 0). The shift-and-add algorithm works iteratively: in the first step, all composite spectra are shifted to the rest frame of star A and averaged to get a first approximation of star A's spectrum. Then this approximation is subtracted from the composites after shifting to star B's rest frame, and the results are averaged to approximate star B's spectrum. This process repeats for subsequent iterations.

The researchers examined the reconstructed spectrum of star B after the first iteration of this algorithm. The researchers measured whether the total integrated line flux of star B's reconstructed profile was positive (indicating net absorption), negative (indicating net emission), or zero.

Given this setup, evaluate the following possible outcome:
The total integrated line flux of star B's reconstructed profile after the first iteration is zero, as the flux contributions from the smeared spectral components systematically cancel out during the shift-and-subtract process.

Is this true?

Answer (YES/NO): YES